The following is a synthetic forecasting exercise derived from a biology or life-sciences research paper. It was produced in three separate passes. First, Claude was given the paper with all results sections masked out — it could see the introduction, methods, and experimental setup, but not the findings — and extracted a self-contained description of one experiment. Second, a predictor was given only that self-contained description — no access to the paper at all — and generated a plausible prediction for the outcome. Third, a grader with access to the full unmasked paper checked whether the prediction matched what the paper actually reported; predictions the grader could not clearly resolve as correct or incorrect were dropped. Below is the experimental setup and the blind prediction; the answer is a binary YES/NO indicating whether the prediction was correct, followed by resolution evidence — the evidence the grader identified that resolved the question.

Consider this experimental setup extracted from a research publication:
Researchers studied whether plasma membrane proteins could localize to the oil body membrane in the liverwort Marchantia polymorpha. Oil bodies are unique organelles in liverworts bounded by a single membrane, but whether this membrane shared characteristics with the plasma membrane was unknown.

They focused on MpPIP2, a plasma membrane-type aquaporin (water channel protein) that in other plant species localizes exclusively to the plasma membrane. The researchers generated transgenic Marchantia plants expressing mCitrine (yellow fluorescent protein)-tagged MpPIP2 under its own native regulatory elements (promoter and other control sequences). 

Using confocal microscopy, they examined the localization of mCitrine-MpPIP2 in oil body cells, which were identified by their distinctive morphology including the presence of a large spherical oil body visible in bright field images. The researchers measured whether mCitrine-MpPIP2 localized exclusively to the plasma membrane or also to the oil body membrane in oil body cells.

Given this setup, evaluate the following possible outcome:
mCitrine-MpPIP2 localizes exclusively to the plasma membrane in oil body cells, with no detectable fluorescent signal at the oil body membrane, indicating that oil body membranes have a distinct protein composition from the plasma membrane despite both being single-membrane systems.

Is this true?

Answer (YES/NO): NO